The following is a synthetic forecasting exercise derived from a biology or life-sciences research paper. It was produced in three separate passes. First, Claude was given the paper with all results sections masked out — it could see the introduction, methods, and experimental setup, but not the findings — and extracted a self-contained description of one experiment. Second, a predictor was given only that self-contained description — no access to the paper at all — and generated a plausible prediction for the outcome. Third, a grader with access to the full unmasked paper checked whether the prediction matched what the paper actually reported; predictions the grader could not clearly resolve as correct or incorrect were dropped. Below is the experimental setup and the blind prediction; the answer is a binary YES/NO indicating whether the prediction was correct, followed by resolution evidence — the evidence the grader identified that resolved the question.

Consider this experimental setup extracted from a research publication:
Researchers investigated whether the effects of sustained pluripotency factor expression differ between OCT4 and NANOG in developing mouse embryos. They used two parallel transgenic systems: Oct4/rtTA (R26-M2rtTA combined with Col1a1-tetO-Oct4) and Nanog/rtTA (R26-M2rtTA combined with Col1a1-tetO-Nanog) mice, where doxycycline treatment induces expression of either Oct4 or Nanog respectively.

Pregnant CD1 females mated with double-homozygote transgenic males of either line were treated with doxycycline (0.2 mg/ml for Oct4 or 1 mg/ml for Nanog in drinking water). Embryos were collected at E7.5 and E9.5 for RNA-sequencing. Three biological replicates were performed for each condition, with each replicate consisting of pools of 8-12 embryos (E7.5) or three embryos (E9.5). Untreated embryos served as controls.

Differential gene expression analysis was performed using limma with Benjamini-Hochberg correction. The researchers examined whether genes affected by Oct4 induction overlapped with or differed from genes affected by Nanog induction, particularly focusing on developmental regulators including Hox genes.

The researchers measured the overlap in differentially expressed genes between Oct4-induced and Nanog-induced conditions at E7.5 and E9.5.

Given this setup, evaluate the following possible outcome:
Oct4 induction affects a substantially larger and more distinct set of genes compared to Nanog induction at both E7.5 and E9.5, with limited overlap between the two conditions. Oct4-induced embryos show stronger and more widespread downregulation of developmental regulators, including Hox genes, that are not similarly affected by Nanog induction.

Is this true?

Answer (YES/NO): NO